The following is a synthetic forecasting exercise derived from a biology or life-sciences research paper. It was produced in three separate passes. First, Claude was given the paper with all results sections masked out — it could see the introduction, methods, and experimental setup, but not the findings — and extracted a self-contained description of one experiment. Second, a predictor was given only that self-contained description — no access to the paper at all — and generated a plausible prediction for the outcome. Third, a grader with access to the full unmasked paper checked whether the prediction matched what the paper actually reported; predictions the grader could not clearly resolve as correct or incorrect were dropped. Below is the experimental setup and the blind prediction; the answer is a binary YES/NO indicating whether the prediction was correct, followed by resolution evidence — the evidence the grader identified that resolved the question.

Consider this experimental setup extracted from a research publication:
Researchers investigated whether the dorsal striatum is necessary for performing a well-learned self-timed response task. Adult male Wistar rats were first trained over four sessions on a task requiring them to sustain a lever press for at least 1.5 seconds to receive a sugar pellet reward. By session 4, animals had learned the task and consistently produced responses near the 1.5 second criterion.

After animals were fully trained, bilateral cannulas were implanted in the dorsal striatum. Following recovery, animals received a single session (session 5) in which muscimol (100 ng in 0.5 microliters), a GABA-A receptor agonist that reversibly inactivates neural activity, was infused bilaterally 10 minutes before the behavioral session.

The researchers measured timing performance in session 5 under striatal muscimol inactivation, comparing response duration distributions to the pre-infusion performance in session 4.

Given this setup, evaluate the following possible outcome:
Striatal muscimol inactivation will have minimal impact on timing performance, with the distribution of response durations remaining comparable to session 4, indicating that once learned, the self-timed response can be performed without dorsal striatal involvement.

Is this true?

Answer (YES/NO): NO